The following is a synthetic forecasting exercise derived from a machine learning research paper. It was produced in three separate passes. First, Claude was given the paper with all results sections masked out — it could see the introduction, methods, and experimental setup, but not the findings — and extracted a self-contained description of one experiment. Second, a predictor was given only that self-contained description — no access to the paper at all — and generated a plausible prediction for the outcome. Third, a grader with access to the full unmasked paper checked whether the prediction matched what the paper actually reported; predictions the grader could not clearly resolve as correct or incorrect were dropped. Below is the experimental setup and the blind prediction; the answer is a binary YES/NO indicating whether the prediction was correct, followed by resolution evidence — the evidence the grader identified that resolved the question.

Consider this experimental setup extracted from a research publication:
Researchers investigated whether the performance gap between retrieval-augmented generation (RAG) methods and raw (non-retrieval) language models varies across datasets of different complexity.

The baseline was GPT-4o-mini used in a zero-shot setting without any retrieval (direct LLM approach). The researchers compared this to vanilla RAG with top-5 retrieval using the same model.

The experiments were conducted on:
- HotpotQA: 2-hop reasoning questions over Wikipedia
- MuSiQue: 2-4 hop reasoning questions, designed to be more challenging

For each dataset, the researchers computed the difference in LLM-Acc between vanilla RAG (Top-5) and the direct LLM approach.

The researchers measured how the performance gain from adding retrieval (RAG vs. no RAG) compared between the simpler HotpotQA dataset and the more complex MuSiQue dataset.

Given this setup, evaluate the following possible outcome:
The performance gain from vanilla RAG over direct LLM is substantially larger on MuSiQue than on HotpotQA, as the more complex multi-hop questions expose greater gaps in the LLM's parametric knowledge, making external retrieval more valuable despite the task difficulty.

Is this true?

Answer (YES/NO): NO